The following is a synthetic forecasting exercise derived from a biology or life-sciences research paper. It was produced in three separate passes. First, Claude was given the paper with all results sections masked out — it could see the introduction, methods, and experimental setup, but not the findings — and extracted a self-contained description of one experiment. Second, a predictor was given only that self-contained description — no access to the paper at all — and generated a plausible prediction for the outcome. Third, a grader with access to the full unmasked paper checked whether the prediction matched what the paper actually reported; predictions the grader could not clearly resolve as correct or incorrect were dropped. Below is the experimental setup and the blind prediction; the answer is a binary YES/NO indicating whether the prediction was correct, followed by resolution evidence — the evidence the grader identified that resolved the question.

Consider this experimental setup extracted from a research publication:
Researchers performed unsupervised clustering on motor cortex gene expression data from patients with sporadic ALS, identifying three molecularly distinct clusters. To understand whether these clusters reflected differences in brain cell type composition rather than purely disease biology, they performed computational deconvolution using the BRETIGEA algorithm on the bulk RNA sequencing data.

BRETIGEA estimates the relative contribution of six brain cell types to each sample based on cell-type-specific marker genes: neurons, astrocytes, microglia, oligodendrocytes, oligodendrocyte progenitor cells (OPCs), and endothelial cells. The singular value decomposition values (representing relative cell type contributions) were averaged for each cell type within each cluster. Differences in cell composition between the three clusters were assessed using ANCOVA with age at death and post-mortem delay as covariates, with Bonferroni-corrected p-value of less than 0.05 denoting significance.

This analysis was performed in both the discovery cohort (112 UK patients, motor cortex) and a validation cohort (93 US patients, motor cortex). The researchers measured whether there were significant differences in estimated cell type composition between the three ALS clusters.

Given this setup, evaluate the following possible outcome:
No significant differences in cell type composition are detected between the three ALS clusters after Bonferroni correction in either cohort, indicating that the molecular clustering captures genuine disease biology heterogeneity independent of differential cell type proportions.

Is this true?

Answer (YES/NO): NO